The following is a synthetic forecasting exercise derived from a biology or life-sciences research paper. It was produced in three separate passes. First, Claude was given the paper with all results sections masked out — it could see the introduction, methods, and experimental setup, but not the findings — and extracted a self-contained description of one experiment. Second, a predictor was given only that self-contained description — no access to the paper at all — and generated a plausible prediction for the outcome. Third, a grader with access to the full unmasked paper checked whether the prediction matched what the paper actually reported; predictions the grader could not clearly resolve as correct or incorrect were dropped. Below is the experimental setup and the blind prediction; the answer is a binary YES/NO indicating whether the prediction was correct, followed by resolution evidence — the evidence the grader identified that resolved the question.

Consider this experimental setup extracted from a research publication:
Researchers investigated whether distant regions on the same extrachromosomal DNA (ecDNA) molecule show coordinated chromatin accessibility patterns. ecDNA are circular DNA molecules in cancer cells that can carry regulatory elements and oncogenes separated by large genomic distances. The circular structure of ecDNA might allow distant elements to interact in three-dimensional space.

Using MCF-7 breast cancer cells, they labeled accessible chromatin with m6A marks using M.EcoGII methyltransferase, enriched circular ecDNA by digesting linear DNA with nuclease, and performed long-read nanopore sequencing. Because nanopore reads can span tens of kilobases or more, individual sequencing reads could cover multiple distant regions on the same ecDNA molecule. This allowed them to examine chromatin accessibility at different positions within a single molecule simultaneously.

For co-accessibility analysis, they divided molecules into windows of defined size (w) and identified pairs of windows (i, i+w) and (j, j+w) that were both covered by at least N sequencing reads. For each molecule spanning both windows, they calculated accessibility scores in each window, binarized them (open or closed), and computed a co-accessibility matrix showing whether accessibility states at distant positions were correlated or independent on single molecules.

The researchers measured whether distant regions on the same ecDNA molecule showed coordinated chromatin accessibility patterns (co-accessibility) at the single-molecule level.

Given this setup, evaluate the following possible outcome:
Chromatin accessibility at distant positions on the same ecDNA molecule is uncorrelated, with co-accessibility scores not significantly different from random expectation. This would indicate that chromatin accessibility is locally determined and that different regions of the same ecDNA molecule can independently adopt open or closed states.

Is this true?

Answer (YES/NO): NO